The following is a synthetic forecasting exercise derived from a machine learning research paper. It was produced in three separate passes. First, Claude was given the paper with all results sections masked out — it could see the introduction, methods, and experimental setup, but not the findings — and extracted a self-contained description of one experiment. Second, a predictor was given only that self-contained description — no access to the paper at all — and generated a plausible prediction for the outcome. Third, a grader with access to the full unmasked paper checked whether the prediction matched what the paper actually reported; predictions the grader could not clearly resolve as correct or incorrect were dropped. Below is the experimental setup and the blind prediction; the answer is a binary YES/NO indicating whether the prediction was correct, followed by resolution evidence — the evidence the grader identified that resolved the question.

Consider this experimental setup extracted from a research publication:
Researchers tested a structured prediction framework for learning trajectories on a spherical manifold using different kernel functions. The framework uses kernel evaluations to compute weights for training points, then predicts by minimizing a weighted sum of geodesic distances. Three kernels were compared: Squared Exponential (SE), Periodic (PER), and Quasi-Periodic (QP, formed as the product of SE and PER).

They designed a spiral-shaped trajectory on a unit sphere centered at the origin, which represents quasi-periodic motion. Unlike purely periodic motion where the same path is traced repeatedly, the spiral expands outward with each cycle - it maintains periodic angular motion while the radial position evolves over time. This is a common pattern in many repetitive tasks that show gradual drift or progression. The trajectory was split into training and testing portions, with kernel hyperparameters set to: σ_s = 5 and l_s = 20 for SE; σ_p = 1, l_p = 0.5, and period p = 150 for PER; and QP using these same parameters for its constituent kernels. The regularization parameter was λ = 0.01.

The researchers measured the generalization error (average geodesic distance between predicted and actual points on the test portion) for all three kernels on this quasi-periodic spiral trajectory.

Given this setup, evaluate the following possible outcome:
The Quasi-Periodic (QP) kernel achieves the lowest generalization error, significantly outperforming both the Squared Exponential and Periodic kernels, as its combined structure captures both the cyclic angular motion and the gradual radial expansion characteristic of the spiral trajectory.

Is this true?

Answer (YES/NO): YES